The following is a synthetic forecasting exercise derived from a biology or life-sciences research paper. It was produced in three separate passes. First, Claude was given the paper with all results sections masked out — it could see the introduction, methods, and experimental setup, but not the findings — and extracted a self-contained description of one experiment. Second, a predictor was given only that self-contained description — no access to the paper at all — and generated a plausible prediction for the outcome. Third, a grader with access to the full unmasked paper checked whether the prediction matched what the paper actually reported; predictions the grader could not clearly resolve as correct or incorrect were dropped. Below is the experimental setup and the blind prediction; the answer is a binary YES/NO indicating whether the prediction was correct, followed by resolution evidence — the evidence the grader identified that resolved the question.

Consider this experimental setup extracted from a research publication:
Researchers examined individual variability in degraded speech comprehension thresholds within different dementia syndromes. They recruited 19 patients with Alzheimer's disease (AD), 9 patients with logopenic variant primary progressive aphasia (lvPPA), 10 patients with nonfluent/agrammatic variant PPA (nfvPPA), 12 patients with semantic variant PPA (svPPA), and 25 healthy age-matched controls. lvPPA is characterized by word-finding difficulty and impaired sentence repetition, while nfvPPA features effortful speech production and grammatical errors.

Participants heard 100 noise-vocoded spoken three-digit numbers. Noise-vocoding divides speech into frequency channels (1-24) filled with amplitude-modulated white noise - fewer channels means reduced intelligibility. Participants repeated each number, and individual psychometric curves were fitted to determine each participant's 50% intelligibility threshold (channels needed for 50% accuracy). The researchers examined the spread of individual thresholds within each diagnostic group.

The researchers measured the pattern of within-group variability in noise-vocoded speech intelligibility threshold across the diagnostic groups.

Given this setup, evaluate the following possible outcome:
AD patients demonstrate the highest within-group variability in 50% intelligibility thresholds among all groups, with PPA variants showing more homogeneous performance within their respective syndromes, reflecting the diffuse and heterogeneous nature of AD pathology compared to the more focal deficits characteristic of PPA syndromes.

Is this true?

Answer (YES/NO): NO